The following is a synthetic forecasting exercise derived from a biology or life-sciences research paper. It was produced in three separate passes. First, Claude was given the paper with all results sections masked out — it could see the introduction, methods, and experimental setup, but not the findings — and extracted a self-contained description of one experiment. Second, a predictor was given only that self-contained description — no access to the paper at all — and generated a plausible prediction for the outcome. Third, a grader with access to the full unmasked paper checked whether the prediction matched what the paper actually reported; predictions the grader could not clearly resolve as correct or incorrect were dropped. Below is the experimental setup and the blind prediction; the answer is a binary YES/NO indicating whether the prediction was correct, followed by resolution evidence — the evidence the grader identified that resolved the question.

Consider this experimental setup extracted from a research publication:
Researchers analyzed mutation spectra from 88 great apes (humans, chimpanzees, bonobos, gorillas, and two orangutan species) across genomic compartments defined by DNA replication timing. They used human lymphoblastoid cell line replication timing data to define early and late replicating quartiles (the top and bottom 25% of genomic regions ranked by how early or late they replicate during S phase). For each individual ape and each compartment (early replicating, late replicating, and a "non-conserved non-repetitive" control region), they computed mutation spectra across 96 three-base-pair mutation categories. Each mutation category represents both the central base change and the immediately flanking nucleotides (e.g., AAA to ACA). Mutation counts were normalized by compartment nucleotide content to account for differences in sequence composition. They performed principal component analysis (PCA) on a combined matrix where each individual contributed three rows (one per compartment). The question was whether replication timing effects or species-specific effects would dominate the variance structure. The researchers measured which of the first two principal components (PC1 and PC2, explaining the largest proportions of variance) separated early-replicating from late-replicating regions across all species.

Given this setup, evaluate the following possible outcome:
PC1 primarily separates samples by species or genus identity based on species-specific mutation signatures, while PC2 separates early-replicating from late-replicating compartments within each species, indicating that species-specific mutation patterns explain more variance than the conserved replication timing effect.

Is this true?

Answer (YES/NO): YES